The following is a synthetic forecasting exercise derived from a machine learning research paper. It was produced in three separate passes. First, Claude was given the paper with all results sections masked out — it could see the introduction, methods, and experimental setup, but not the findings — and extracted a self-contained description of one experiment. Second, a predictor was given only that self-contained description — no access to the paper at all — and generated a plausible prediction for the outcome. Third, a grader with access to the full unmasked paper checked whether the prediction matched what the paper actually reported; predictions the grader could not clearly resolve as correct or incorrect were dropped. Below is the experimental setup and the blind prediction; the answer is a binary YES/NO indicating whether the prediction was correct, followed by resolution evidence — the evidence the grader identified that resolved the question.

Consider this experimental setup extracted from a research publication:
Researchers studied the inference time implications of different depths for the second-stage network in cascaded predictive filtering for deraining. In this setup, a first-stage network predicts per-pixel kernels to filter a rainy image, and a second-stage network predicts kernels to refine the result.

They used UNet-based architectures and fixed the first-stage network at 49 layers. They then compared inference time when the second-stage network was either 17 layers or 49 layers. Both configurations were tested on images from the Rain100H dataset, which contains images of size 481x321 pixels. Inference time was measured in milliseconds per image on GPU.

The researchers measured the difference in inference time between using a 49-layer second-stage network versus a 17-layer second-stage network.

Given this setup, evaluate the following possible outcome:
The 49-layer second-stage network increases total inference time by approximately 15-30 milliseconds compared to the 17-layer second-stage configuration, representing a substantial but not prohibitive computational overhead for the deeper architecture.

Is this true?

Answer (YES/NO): NO